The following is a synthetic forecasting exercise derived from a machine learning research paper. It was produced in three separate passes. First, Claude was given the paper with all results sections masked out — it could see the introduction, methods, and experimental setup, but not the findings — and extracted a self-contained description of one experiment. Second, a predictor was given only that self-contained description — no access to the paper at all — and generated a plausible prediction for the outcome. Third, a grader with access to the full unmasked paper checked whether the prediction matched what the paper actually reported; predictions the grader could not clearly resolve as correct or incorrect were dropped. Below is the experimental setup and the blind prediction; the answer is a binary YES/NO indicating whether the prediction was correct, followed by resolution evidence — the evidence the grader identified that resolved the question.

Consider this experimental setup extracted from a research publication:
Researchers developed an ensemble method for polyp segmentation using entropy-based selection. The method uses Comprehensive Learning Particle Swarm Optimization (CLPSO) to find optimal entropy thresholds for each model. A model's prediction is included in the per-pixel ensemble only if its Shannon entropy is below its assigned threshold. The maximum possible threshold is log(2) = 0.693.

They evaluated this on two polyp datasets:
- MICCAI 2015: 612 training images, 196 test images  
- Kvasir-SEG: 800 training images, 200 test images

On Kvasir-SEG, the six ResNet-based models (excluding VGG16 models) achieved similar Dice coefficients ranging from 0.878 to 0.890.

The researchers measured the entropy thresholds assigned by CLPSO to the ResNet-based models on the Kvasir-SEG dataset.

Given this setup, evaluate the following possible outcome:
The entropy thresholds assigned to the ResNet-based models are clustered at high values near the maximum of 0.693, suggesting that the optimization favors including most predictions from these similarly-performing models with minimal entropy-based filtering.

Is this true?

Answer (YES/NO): YES